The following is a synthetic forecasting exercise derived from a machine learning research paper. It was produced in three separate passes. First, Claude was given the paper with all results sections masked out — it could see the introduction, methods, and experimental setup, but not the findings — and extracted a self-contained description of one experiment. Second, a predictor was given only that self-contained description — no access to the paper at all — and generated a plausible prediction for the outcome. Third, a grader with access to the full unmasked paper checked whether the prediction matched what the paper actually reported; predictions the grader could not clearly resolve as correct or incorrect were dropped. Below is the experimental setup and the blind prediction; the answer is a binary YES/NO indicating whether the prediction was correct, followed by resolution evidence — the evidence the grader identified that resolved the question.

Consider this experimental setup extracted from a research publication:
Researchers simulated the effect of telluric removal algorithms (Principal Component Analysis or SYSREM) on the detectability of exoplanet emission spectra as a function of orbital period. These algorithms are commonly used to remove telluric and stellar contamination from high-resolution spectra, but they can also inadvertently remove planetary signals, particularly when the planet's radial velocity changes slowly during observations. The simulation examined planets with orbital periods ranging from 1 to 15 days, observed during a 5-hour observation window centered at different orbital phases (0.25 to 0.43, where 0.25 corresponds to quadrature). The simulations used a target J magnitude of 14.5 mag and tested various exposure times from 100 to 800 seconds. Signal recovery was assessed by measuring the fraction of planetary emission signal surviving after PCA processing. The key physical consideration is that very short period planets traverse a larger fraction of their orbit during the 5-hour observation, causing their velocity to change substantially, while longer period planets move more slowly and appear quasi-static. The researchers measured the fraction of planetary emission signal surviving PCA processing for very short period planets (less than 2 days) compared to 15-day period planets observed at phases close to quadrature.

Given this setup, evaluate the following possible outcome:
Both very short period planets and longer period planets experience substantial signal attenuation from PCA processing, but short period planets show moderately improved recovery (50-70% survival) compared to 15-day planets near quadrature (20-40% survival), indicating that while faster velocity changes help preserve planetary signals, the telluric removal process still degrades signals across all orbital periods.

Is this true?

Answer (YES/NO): NO